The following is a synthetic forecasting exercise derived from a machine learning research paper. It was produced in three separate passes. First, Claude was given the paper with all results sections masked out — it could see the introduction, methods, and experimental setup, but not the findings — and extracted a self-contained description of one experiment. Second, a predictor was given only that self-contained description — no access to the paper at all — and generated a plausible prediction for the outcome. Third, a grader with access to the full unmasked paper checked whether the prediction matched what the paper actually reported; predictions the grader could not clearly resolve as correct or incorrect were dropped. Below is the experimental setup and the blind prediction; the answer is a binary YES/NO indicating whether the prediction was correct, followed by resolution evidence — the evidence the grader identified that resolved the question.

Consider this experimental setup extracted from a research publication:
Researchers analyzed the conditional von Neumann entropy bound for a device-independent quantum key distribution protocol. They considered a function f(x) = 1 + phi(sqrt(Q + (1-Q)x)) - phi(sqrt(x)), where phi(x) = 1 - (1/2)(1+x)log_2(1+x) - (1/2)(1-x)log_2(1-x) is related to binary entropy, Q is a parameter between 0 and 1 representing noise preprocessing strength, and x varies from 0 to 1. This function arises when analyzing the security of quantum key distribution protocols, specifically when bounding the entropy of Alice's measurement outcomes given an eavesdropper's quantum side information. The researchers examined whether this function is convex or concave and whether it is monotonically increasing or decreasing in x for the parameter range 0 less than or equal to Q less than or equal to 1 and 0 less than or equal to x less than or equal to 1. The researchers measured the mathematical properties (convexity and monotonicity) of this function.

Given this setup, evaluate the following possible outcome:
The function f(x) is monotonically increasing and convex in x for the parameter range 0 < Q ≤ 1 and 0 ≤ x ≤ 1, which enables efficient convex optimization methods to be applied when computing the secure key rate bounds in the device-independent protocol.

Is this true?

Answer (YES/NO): YES